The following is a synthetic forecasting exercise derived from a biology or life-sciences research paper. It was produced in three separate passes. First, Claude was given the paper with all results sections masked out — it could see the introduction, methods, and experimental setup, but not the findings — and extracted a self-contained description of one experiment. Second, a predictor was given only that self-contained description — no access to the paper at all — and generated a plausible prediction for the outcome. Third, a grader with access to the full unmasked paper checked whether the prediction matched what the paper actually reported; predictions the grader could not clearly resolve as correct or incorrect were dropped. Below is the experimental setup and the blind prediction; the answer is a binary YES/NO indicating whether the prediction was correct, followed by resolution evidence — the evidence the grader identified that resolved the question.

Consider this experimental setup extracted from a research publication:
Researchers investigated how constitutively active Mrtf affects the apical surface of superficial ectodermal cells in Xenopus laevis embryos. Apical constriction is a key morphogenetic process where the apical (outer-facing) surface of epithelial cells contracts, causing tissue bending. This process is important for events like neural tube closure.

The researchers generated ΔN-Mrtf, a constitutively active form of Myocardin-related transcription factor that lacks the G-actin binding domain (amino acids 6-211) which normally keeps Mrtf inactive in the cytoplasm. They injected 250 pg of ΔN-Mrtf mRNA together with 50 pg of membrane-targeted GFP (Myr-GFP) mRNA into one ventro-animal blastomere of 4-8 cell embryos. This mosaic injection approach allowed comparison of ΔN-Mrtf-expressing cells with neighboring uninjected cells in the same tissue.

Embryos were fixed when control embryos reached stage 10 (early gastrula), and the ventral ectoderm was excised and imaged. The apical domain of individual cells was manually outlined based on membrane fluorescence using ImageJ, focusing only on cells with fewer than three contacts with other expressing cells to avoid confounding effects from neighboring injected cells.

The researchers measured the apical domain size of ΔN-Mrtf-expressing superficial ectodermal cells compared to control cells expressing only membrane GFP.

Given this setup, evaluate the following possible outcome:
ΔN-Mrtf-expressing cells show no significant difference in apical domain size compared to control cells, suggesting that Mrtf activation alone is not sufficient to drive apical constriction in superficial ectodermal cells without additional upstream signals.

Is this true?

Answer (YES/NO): NO